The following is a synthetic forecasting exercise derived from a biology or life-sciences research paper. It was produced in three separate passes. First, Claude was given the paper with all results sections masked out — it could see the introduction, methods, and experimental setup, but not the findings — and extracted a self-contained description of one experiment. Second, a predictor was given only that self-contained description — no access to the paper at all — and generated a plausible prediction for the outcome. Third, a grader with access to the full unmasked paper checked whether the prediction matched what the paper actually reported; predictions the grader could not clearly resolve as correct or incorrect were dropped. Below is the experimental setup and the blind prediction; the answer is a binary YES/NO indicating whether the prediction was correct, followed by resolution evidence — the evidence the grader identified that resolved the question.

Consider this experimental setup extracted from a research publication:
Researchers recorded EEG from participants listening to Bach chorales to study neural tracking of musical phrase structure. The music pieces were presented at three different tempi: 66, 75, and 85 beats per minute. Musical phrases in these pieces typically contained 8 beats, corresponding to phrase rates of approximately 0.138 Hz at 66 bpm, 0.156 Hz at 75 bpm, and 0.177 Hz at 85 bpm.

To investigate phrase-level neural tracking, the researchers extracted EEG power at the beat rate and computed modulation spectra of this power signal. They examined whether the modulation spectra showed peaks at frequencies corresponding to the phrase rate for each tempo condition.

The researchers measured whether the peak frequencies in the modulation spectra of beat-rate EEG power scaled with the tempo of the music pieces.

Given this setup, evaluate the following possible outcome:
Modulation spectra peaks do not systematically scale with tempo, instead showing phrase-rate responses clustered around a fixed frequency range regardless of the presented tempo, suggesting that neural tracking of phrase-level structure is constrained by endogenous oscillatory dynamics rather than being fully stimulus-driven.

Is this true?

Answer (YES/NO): NO